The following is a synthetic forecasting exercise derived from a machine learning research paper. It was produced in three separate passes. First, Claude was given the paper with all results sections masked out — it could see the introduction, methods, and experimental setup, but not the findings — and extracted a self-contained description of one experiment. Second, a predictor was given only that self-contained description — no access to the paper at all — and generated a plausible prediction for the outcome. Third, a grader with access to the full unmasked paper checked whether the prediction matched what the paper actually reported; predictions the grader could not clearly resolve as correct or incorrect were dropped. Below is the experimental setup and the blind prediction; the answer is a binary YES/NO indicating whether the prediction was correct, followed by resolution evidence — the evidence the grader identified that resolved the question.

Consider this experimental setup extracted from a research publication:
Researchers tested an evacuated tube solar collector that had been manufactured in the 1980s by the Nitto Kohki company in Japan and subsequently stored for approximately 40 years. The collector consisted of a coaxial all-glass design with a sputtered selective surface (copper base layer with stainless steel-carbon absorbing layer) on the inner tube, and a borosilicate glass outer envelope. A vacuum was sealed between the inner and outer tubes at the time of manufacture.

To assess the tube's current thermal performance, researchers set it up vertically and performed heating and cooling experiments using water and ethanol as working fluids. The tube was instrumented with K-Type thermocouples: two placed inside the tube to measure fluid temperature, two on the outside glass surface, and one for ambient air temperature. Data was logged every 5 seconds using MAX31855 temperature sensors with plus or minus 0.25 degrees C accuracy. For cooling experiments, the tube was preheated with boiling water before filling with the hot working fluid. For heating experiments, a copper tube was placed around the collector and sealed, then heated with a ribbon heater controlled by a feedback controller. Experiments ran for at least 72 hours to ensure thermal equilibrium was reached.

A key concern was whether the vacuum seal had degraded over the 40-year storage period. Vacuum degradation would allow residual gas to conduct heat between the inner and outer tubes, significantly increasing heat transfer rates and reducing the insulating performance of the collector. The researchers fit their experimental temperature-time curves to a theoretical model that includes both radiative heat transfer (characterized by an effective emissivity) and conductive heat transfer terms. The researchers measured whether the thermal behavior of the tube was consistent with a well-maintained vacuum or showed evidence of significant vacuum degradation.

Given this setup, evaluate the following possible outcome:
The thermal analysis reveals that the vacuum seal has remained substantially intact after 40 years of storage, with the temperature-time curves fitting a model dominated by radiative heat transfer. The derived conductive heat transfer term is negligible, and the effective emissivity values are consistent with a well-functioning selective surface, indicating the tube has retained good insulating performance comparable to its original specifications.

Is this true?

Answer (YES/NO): YES